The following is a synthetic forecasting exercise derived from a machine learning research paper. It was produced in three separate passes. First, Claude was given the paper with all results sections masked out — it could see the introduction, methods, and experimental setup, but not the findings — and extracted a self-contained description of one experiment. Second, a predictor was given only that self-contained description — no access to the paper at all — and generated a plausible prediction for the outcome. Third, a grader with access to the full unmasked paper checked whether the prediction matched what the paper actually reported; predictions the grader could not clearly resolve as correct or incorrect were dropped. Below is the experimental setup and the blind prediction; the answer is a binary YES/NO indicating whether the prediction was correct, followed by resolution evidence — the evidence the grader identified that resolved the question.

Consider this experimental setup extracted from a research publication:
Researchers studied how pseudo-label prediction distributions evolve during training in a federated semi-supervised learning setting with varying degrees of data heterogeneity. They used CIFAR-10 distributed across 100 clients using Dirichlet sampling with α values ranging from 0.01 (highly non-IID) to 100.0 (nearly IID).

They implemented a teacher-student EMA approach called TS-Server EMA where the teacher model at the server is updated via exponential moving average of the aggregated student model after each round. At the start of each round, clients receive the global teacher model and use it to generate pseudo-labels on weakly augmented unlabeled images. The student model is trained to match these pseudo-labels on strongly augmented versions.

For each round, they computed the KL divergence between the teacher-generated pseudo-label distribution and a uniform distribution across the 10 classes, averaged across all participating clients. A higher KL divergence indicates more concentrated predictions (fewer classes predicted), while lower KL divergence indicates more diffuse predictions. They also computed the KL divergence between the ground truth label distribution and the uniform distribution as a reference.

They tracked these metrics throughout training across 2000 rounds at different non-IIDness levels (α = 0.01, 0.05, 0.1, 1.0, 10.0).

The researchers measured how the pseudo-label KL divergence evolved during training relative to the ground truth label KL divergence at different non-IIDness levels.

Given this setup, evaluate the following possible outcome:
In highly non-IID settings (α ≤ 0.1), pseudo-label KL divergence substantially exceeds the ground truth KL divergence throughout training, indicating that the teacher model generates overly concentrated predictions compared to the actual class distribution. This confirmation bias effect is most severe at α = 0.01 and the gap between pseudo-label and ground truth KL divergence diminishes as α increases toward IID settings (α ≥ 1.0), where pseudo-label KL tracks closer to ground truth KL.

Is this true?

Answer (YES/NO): NO